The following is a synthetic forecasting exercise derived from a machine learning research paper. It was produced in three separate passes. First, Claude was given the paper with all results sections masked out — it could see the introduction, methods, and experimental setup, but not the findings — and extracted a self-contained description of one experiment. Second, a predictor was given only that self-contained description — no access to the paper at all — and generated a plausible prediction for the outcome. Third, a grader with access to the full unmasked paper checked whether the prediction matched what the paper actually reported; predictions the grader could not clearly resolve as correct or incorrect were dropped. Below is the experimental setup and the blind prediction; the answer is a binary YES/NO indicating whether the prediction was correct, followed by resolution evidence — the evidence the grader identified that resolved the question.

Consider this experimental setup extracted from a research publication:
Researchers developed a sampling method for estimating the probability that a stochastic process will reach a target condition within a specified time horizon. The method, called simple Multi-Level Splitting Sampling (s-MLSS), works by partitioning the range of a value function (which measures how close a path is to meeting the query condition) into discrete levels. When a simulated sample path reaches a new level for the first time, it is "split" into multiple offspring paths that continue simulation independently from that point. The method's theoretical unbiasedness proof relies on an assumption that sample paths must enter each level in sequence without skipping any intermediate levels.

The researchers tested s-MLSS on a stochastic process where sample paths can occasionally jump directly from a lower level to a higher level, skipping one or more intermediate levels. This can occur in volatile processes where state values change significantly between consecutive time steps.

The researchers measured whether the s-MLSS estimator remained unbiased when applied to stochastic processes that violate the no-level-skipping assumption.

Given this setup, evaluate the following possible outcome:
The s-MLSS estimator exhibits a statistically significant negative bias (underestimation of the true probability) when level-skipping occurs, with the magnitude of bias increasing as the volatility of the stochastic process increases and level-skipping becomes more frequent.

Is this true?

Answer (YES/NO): NO